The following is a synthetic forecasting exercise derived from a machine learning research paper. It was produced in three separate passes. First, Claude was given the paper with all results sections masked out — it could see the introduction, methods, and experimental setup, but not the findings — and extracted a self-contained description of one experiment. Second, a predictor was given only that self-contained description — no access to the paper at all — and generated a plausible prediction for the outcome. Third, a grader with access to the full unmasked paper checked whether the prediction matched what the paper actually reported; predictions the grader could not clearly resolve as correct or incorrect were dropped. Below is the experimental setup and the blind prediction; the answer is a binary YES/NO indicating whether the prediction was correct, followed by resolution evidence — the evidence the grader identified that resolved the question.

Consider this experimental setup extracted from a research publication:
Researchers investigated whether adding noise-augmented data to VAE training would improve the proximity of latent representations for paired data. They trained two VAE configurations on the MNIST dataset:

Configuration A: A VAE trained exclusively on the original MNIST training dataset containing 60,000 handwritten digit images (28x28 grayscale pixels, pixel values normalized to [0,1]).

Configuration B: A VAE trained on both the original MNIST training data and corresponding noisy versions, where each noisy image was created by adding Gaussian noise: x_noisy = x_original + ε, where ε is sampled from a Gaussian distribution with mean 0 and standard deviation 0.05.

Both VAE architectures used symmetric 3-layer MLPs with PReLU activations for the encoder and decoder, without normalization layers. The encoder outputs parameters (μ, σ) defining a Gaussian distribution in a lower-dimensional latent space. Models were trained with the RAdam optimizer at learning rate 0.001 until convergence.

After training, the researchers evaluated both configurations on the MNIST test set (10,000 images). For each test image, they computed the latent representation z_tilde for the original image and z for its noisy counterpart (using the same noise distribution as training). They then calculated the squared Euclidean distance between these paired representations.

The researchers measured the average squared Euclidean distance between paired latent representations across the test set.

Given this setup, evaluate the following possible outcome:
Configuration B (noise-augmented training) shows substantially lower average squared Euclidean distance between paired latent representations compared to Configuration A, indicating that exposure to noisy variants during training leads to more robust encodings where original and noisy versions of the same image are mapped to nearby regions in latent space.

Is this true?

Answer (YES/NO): NO